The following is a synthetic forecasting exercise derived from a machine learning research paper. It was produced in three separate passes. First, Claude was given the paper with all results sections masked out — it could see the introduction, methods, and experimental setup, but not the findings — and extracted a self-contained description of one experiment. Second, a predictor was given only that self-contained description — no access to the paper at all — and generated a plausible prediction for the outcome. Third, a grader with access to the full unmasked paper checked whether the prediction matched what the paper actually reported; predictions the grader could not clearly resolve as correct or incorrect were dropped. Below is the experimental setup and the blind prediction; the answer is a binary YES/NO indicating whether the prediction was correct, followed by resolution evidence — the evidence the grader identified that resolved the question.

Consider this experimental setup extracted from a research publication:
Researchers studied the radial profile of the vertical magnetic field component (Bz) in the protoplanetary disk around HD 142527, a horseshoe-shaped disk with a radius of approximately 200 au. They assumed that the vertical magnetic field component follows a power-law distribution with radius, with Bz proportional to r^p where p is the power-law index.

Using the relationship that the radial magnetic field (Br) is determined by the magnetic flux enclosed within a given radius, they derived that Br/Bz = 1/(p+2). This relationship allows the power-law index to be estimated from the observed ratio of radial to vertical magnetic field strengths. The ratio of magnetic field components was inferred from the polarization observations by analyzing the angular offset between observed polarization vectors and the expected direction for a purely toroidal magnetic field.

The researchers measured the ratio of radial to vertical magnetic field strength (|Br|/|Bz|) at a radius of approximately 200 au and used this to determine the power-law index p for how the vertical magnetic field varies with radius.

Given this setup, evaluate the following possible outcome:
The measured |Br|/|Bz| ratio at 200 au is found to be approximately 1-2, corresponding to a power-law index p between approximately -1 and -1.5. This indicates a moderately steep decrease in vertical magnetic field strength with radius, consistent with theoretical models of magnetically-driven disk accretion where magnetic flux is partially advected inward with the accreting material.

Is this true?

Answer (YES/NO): YES